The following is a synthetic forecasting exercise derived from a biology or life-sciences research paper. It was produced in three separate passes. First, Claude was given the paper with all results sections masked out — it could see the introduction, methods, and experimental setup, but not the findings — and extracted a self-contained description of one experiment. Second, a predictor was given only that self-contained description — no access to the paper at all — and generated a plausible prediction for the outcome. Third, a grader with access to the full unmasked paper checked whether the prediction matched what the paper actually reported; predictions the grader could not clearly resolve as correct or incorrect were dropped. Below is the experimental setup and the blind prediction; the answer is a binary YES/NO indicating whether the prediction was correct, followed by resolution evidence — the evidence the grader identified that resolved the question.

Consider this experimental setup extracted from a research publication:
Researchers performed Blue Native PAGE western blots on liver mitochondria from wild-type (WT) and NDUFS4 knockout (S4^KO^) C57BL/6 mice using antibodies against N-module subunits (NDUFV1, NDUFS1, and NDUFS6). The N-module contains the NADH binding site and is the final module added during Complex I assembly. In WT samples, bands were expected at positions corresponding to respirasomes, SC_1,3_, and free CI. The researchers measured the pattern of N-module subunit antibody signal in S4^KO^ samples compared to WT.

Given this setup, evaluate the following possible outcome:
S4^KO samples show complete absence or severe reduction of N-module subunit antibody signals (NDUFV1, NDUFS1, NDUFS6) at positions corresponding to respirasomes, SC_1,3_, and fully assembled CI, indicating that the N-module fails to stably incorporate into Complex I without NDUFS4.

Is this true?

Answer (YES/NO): YES